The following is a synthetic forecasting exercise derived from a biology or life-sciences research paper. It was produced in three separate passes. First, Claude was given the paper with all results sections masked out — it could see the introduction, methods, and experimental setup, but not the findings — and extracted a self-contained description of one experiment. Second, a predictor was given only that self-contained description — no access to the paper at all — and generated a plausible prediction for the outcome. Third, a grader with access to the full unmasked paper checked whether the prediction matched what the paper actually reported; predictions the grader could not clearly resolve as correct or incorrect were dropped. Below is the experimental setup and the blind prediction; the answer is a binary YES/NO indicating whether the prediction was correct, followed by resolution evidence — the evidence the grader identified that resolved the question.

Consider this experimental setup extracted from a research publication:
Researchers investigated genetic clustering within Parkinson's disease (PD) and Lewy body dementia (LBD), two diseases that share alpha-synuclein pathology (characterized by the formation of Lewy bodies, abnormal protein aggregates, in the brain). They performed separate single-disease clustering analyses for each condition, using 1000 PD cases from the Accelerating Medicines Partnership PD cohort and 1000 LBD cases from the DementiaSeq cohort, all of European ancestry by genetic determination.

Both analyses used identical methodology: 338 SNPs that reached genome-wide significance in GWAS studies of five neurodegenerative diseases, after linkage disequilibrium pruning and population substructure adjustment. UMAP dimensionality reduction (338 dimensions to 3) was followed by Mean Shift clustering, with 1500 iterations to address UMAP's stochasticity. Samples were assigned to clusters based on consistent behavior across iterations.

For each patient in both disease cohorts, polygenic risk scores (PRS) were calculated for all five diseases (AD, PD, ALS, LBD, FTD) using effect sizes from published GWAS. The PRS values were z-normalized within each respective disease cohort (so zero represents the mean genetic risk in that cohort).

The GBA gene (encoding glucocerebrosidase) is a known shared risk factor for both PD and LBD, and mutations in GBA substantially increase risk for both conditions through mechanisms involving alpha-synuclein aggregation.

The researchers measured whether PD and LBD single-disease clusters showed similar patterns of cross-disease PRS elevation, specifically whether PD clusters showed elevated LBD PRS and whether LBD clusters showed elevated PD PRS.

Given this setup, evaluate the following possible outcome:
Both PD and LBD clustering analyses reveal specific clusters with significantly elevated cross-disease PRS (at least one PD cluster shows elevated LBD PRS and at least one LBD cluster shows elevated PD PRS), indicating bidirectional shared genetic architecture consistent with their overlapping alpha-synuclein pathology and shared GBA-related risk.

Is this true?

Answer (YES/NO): NO